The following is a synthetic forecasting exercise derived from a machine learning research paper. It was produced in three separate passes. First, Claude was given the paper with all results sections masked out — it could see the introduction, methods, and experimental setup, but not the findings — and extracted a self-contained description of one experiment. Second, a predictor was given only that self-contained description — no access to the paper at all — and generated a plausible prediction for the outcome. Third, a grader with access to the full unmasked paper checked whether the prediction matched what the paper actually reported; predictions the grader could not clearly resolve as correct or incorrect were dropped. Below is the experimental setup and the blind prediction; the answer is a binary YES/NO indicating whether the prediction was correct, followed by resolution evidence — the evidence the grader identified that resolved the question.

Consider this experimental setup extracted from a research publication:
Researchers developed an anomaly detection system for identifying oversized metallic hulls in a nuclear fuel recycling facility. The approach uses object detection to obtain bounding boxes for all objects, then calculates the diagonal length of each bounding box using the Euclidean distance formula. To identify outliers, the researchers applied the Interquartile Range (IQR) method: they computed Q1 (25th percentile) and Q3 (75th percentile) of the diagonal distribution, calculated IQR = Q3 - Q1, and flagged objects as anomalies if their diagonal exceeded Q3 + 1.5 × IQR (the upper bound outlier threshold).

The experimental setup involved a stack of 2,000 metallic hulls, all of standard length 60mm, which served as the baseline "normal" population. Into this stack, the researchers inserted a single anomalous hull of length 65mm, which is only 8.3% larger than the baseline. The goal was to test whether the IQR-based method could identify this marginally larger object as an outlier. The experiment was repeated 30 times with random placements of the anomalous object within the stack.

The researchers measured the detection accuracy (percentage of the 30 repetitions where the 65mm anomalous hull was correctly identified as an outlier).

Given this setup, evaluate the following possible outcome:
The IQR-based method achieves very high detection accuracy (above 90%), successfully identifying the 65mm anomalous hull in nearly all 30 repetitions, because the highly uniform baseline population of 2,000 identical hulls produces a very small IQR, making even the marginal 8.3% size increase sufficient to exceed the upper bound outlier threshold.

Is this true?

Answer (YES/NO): NO